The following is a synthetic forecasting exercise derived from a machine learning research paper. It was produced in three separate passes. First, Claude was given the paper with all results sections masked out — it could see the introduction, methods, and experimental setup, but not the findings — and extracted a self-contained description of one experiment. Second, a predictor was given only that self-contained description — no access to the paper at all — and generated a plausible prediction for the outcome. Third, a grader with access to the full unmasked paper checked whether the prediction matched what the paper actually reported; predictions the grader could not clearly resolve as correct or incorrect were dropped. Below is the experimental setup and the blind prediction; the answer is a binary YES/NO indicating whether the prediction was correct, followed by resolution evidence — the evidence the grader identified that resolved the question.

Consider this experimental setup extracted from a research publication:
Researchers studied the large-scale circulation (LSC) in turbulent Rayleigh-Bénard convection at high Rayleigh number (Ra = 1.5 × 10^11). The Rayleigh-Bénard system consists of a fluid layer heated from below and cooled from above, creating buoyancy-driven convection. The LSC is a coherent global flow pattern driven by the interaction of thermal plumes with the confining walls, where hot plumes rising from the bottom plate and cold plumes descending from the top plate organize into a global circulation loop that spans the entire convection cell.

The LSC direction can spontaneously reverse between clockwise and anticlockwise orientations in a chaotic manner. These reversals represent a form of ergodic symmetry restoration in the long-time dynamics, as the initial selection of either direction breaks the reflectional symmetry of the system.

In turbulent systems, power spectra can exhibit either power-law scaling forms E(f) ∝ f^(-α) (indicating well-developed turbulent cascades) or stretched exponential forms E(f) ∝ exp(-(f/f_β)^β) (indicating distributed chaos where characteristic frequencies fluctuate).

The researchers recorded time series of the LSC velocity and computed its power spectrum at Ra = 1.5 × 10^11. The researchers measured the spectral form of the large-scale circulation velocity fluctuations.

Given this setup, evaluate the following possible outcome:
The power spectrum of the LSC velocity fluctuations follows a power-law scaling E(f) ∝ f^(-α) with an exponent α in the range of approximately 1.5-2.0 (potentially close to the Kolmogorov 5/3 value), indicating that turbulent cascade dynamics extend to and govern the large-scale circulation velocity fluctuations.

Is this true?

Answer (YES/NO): NO